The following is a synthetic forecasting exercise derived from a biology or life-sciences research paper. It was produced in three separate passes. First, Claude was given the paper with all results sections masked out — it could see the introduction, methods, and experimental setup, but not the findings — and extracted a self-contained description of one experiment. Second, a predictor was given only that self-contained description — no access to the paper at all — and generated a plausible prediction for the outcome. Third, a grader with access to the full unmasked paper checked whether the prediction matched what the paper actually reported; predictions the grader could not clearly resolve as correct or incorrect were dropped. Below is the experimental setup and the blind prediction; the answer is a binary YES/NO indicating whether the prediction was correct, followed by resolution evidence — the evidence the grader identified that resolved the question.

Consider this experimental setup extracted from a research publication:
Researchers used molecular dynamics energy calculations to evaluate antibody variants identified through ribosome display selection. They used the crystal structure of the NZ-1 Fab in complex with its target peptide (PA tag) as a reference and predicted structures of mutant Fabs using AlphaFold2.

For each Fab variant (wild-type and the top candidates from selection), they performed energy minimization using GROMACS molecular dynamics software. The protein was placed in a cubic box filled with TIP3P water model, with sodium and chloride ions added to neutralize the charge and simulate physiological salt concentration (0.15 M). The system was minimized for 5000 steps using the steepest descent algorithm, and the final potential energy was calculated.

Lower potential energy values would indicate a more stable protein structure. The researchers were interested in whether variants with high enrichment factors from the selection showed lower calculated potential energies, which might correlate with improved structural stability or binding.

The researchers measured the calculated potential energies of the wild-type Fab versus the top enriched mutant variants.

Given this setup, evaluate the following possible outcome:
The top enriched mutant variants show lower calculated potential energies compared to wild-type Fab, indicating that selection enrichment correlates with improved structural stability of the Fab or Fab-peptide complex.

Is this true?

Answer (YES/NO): NO